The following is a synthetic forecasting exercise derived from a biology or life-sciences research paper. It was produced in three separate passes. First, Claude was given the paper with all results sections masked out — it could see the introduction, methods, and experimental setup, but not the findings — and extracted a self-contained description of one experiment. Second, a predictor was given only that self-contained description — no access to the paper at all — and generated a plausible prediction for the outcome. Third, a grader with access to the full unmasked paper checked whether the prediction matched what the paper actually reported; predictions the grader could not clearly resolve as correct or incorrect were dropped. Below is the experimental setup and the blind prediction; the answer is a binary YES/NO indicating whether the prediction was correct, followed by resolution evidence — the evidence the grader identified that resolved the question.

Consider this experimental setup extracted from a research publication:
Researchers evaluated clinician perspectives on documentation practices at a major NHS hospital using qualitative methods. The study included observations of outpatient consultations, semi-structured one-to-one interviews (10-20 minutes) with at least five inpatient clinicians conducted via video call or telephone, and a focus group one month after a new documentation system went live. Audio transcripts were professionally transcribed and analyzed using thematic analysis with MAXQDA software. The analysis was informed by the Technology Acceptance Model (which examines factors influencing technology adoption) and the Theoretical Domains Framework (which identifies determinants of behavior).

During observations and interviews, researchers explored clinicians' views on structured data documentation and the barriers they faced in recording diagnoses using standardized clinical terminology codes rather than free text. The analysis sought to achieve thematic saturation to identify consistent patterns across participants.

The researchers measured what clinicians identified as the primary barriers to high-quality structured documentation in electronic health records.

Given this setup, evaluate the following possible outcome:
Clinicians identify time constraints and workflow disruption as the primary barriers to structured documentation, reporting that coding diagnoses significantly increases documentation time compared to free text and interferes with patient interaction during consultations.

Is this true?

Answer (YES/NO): NO